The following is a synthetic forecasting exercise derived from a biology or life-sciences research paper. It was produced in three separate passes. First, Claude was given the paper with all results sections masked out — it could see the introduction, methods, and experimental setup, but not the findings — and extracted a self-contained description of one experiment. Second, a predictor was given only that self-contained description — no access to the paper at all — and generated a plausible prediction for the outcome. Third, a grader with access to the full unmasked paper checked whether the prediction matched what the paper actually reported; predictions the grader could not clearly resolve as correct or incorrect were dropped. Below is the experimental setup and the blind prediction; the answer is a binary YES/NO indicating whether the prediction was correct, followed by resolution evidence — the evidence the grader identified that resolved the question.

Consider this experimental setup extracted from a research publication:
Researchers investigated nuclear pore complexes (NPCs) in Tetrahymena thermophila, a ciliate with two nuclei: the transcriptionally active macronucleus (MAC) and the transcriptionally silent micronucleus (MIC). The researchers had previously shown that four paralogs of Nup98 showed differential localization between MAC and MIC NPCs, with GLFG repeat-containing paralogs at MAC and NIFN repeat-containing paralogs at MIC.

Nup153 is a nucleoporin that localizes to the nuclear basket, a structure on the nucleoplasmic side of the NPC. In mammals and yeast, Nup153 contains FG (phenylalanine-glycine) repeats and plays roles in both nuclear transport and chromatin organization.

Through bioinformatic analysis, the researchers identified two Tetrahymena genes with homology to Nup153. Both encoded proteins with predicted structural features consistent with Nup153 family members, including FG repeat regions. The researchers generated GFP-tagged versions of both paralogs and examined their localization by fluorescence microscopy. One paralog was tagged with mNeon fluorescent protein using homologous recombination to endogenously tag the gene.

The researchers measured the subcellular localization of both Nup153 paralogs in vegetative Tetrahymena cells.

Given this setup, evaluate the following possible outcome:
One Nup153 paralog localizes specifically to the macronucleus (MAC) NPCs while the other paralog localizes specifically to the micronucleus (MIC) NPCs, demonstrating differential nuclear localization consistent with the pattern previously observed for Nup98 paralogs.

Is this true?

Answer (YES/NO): NO